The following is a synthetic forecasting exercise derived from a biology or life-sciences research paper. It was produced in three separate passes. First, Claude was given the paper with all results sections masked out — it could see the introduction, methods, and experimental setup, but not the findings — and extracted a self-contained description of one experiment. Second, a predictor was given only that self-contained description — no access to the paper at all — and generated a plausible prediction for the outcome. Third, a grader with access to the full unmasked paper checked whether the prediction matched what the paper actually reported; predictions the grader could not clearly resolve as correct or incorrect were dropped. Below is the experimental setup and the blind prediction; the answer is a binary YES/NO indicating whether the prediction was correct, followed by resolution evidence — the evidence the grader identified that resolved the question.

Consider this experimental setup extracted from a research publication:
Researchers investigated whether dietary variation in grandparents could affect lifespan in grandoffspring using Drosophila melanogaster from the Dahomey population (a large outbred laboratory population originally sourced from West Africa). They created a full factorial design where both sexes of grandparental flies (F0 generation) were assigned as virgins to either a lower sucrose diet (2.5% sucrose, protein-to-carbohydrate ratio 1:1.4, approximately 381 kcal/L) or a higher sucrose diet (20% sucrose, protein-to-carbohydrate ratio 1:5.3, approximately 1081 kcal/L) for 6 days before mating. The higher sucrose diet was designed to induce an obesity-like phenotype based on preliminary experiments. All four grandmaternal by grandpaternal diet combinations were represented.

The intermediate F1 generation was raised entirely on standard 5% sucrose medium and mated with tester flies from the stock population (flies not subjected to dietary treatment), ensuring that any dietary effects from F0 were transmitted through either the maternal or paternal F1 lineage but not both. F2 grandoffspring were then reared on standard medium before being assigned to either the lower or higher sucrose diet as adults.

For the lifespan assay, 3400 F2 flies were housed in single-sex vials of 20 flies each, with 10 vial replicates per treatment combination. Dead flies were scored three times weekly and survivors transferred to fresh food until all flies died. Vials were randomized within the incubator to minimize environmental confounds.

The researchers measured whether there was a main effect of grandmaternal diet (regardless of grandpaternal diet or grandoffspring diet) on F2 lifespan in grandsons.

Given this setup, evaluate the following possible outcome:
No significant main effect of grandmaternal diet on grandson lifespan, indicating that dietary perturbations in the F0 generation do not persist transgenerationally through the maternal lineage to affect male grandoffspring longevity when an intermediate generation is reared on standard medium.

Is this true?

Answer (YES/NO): NO